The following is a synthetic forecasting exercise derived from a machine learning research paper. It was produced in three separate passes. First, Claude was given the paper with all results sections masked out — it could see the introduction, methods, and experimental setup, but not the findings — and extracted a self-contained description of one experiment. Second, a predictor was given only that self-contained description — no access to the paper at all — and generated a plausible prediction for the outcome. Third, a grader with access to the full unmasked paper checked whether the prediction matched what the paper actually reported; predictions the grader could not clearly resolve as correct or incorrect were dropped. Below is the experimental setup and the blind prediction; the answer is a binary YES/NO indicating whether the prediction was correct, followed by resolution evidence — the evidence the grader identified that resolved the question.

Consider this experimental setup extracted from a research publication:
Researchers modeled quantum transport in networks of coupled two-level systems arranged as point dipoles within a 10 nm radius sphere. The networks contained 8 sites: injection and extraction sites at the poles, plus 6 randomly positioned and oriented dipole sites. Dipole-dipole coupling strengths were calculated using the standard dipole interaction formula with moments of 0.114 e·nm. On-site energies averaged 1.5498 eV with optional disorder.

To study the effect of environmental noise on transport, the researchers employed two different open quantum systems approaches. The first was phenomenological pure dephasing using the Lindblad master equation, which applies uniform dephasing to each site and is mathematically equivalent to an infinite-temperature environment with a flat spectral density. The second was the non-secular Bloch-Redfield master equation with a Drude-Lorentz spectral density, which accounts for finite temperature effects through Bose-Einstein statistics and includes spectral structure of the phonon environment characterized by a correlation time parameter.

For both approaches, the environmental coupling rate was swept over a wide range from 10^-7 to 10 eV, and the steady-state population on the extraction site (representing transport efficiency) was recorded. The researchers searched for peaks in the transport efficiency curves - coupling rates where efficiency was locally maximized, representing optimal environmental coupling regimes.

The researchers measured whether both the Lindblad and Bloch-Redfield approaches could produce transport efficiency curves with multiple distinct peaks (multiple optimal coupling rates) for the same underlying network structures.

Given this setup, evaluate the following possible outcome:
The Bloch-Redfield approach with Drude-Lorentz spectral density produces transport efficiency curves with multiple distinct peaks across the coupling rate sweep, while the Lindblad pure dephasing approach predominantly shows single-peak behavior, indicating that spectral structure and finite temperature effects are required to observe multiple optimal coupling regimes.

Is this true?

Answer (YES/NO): NO